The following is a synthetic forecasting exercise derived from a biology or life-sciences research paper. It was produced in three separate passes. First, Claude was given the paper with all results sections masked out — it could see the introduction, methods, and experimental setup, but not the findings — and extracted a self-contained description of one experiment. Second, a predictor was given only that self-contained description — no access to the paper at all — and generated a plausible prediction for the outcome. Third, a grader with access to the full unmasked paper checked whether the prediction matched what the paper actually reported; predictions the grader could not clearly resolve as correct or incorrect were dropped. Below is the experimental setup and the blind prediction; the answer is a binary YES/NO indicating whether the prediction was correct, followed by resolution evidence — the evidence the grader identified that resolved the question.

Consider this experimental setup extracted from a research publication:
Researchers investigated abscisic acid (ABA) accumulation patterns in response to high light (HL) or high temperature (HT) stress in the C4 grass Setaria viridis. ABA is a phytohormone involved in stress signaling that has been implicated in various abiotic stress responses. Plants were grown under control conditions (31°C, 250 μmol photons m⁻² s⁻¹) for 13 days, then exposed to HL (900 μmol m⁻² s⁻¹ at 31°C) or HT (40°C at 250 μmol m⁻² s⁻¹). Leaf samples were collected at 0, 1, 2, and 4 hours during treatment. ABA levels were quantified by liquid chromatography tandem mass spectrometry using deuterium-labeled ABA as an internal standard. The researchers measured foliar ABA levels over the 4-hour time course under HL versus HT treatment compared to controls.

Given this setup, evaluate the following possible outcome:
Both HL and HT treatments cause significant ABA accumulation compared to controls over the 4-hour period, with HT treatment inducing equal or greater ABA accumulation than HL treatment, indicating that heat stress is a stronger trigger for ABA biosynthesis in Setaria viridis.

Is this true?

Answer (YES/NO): NO